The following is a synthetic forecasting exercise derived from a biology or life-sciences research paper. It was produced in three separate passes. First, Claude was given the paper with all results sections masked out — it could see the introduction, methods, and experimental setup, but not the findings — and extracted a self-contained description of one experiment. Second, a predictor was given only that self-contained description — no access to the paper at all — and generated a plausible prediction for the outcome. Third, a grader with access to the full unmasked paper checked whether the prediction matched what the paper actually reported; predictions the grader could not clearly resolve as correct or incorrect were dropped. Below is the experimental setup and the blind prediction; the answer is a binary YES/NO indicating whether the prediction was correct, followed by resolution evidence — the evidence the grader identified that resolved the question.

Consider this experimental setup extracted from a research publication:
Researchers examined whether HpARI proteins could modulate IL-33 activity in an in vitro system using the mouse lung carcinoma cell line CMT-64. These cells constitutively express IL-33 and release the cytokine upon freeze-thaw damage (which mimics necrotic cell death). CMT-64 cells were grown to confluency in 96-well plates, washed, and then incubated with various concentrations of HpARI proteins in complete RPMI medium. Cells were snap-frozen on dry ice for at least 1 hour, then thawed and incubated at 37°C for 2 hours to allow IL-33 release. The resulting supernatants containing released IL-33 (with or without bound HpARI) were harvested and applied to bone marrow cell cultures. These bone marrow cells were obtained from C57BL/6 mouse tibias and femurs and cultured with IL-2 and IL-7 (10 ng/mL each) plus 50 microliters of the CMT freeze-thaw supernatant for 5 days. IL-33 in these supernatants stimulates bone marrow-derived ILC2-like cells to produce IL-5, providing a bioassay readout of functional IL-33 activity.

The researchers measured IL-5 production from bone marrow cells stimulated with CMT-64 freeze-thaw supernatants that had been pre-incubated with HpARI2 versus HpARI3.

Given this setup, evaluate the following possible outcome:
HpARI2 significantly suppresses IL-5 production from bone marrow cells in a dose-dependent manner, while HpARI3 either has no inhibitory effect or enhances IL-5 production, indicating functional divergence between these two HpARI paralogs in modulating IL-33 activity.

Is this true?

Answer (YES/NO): YES